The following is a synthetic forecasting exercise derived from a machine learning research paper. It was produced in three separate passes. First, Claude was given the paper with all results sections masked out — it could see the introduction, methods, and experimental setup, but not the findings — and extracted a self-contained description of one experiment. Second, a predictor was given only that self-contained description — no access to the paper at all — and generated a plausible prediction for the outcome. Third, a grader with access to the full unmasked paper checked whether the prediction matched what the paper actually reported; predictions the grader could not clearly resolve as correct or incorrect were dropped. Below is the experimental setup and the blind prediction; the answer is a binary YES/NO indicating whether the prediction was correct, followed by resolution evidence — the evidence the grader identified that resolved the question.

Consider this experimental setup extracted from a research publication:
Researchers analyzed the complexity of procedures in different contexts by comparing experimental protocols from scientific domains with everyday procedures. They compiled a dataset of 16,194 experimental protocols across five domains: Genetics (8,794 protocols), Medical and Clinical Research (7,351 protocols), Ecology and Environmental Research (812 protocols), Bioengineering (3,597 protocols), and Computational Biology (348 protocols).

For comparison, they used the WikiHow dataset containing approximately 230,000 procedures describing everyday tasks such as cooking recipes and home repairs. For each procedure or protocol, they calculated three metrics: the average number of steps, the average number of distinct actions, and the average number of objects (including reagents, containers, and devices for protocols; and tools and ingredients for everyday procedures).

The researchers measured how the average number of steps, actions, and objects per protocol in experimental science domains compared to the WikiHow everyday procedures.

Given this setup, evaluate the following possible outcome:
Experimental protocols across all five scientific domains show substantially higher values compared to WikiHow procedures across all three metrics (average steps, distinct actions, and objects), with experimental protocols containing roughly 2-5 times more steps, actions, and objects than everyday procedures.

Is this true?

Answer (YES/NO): YES